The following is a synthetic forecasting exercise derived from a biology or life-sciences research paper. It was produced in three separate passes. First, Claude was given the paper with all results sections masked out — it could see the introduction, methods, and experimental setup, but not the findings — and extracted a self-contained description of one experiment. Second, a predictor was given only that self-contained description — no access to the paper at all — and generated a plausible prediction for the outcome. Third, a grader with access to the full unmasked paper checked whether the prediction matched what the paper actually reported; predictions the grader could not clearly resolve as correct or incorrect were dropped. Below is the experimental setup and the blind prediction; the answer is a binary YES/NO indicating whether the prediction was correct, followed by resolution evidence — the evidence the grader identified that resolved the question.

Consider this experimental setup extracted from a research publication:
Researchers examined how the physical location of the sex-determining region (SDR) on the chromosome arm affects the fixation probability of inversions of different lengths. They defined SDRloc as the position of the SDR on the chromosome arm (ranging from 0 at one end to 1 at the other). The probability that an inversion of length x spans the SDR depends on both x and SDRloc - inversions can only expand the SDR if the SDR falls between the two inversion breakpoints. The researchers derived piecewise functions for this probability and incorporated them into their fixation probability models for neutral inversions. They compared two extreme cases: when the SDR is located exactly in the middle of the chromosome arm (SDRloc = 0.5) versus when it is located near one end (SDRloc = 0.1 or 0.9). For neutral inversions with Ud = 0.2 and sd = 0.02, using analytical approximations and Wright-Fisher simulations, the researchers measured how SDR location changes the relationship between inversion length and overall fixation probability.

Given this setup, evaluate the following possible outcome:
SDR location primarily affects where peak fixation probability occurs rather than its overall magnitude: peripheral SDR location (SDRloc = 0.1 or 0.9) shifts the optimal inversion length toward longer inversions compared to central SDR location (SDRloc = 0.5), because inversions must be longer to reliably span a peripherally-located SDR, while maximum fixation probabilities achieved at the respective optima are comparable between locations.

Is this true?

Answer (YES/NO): NO